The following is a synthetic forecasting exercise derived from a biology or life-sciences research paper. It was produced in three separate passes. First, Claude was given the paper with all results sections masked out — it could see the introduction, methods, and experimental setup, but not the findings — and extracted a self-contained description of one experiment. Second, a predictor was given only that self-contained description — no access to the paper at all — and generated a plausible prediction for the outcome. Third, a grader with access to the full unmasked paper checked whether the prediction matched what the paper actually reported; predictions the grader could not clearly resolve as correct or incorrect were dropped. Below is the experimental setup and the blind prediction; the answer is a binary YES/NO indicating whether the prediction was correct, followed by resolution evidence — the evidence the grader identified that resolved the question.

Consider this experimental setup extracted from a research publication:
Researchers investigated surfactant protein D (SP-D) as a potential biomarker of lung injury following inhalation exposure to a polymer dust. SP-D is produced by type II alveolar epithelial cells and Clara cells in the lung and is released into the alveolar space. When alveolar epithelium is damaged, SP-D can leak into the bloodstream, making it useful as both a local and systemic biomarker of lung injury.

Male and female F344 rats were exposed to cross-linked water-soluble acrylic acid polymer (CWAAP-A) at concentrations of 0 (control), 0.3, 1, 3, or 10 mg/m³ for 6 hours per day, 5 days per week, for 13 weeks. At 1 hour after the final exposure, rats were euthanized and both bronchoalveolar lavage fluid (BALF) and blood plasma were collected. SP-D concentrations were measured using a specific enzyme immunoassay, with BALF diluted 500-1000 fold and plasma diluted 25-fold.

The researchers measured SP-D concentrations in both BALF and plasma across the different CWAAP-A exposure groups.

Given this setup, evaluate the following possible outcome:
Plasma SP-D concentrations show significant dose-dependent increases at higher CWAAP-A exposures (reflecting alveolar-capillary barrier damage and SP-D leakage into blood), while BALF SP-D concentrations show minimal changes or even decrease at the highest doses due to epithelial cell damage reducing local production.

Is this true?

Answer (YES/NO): NO